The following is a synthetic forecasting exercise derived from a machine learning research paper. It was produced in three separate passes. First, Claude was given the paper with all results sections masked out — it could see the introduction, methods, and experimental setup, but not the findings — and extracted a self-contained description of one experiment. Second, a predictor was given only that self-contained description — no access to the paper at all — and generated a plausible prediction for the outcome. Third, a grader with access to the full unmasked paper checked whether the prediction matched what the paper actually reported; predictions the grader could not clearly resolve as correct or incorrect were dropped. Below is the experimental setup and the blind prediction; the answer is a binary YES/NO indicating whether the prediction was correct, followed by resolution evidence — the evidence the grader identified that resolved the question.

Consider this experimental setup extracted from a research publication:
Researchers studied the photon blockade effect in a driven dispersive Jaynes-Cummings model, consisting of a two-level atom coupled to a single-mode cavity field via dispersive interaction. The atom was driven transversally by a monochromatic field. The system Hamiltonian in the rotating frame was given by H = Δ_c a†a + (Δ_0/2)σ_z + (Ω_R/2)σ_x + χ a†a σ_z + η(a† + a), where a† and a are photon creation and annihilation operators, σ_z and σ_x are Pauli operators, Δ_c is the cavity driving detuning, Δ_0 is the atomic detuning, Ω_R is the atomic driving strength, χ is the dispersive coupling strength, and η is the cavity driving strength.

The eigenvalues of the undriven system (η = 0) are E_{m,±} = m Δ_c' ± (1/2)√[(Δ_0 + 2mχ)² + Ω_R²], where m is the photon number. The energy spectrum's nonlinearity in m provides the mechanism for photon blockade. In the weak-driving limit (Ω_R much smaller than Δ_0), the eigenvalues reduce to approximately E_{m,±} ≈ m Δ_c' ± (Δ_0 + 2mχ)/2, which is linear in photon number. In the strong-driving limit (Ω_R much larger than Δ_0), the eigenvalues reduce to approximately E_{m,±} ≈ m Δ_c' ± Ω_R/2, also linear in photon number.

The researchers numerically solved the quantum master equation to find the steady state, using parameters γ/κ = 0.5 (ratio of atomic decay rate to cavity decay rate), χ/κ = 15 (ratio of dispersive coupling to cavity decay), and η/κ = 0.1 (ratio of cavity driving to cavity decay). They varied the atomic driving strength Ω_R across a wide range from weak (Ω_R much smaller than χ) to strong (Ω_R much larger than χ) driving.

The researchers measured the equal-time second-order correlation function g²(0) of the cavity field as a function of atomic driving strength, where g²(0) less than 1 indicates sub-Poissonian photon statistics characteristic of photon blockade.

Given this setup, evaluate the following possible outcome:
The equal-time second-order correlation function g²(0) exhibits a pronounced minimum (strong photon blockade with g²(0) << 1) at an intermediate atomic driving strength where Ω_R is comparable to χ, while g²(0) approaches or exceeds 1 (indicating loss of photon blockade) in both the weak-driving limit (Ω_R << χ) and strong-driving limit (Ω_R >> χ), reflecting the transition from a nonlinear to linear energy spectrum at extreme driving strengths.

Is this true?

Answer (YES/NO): YES